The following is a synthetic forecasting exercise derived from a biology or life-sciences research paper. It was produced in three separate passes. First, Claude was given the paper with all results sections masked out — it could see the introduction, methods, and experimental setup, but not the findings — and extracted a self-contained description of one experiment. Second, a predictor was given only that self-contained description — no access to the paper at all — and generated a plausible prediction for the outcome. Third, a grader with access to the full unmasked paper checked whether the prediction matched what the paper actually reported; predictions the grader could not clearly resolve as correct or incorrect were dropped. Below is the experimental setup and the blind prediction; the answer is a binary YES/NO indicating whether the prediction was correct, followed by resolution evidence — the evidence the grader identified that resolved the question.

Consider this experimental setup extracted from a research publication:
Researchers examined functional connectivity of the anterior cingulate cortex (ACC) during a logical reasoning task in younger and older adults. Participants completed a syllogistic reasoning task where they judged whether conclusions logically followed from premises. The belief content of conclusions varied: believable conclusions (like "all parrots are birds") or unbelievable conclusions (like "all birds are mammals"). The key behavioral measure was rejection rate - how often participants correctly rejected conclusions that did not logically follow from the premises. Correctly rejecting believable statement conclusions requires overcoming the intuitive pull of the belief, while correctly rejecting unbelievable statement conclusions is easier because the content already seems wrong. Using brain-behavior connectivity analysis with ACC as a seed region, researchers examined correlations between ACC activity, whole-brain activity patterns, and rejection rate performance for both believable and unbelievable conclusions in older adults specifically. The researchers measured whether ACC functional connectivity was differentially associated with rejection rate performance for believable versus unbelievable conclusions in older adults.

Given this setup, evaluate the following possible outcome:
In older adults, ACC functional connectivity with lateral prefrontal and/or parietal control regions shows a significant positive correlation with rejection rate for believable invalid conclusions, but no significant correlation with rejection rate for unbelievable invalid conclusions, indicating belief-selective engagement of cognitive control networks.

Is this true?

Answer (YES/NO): YES